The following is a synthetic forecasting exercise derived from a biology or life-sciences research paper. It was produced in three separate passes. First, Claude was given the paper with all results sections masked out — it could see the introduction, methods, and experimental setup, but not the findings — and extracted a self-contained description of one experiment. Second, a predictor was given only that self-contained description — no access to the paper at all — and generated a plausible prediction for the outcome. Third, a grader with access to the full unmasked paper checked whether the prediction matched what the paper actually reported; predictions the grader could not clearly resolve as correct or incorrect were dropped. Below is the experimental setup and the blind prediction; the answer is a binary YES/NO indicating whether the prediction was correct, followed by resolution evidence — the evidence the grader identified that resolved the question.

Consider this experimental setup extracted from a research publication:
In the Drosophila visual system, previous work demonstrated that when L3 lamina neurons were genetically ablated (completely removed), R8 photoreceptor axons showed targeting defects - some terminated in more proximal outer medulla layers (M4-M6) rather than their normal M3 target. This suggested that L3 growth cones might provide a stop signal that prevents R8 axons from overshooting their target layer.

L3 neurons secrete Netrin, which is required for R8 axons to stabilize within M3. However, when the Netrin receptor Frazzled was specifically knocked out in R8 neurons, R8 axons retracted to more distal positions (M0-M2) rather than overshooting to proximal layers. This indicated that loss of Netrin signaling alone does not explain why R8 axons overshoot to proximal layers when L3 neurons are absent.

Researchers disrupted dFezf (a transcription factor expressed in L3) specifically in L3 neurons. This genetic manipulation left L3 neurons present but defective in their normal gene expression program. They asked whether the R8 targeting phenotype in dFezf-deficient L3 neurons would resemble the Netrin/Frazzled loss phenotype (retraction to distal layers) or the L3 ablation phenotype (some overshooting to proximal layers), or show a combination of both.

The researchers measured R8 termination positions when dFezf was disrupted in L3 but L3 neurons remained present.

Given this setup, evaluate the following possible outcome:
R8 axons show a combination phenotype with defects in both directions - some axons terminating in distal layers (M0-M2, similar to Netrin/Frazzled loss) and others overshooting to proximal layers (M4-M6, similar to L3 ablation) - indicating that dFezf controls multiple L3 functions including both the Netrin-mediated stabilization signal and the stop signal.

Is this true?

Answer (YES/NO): YES